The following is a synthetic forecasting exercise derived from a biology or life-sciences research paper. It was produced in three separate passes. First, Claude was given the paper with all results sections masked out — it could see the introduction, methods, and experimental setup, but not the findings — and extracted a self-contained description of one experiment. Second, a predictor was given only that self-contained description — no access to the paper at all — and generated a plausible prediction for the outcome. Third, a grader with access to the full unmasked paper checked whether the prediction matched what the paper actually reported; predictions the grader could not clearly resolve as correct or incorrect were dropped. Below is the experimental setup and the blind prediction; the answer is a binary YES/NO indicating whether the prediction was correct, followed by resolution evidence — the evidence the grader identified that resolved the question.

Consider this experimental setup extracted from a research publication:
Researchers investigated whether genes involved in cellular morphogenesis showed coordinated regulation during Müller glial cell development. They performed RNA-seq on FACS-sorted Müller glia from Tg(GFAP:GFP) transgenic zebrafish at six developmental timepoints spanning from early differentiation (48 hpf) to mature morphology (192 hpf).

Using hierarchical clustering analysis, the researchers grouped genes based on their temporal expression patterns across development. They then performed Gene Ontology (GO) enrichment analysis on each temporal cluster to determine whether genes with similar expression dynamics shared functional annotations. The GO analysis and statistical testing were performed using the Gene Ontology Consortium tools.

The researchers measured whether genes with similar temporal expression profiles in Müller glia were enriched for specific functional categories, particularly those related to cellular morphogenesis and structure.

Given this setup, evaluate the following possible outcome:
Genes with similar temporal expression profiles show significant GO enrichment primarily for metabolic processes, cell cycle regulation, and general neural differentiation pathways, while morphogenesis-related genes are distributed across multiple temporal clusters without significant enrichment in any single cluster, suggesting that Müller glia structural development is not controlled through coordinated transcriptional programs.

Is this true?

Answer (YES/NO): NO